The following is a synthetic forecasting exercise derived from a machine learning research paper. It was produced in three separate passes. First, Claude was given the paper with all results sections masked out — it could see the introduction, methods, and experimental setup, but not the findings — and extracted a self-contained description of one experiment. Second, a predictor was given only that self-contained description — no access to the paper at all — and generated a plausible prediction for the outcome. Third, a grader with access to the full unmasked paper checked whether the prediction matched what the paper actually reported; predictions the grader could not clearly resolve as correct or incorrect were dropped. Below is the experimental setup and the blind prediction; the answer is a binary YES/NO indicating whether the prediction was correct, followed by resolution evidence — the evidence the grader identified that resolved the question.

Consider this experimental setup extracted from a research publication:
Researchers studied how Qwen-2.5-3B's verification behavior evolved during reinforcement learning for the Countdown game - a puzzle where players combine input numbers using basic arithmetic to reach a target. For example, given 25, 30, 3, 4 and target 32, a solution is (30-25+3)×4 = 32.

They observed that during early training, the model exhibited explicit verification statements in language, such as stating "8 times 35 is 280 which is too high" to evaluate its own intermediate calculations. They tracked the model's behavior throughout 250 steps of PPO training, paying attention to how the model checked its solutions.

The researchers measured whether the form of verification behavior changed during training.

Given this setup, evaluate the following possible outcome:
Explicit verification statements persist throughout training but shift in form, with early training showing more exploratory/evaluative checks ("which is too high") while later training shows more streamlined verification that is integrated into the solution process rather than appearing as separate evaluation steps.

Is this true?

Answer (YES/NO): NO